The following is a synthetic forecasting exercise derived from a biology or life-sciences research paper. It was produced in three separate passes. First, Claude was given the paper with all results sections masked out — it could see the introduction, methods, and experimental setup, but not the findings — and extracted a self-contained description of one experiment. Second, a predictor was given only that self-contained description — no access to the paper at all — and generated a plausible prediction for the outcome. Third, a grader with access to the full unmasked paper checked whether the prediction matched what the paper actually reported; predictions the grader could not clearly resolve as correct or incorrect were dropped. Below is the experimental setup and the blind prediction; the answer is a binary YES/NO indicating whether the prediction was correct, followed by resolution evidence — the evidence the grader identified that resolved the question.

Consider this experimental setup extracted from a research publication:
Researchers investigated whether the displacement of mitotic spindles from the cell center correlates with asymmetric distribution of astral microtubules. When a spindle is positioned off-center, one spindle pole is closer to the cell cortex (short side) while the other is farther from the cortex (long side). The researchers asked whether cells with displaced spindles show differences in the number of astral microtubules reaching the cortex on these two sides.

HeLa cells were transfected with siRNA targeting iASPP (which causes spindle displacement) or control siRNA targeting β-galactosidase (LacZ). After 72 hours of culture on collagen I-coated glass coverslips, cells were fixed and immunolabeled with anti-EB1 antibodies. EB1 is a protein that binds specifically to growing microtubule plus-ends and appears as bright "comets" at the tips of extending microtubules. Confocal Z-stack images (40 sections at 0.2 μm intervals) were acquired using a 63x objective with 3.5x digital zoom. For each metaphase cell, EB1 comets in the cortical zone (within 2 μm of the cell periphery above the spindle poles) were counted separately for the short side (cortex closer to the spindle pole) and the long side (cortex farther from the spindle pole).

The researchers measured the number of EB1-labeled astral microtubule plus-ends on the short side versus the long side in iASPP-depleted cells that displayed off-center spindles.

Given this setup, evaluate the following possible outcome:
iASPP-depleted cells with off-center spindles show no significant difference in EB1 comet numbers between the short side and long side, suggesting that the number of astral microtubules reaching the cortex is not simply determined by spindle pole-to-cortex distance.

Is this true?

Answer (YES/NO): NO